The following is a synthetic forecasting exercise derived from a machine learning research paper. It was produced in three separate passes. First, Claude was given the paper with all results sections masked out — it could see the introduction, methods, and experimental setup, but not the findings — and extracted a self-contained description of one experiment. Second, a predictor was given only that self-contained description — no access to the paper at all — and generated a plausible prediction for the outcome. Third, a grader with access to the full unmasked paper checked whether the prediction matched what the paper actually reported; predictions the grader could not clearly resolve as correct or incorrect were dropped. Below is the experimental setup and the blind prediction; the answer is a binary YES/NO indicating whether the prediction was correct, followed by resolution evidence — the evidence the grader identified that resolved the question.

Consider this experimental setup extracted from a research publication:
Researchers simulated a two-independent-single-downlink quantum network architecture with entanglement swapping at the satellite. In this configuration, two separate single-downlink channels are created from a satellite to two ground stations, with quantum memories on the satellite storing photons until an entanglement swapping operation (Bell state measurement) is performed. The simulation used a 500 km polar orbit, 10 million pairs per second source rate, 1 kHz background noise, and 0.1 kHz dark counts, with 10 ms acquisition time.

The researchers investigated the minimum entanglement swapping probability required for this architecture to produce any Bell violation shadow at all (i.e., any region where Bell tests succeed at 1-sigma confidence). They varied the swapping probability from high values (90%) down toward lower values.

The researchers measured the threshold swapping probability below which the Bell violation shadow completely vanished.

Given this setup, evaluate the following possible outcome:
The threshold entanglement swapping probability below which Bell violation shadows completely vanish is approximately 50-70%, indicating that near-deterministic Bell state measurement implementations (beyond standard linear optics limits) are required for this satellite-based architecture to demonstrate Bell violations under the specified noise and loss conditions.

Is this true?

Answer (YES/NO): NO